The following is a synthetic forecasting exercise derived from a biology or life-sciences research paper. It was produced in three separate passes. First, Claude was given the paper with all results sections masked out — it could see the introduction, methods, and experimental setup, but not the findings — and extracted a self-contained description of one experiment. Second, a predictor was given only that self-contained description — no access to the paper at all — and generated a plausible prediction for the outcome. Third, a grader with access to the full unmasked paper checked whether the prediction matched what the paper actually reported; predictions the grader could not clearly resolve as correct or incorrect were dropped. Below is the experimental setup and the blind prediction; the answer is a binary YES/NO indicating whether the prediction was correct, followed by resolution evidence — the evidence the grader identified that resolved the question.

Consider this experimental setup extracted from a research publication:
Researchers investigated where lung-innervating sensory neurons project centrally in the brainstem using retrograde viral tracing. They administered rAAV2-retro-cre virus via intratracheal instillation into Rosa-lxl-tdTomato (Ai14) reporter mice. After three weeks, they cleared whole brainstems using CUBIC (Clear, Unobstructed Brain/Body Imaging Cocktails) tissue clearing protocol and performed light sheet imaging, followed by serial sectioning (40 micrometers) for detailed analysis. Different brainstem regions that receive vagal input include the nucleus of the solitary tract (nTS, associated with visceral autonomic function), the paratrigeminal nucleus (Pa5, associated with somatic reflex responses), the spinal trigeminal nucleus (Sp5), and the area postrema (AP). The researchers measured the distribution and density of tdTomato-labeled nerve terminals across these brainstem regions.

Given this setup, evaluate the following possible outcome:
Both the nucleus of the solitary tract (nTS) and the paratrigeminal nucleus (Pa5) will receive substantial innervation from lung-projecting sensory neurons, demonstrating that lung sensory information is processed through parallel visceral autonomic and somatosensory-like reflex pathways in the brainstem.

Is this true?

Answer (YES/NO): NO